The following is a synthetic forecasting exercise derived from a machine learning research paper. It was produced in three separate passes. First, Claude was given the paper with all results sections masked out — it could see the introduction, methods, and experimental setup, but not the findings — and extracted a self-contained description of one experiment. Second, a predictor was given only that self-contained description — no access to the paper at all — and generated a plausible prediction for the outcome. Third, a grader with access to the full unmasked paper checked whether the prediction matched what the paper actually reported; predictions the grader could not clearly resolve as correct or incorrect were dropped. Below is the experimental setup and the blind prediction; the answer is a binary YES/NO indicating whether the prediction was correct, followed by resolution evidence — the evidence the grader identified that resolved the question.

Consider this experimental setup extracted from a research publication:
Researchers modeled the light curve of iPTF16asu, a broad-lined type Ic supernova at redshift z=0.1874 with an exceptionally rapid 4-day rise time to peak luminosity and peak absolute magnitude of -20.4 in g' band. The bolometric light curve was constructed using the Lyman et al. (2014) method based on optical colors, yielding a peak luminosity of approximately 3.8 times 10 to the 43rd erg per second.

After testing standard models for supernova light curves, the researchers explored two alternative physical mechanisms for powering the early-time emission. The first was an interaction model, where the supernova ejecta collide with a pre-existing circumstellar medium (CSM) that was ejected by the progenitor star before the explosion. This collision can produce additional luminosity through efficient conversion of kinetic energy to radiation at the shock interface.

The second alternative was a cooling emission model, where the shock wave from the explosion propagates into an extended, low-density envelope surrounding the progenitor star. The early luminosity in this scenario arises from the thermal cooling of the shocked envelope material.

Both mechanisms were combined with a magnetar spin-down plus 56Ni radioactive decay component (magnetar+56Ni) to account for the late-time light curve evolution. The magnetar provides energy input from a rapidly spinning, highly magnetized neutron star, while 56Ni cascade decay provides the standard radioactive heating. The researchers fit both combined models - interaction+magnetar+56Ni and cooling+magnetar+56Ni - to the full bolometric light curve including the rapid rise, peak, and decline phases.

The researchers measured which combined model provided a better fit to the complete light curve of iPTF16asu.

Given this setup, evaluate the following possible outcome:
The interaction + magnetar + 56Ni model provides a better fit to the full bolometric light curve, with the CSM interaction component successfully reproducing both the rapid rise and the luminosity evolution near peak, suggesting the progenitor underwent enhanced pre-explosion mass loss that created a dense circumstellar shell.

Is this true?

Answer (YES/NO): NO